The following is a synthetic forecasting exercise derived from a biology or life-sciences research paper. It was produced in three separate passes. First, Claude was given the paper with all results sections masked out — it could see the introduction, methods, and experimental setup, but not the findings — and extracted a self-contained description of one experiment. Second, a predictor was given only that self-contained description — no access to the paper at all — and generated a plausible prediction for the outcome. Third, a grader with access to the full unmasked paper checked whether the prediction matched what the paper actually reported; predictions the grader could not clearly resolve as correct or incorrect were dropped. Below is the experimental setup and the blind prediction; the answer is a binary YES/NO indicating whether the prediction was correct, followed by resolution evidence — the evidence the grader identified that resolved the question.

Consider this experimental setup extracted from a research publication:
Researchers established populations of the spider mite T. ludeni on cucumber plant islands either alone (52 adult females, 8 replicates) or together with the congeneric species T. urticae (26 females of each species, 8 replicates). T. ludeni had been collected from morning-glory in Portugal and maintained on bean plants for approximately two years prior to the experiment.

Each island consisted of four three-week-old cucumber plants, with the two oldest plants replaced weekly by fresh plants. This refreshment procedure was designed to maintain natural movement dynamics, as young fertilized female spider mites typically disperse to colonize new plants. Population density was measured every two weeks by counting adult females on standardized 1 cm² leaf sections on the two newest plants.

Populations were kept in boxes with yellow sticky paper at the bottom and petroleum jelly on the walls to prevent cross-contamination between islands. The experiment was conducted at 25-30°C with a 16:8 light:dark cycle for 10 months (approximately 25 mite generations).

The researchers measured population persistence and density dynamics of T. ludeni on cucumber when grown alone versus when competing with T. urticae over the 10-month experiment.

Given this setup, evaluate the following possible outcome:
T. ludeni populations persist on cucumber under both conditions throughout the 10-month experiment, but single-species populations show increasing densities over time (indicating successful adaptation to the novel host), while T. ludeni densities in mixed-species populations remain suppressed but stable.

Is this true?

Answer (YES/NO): NO